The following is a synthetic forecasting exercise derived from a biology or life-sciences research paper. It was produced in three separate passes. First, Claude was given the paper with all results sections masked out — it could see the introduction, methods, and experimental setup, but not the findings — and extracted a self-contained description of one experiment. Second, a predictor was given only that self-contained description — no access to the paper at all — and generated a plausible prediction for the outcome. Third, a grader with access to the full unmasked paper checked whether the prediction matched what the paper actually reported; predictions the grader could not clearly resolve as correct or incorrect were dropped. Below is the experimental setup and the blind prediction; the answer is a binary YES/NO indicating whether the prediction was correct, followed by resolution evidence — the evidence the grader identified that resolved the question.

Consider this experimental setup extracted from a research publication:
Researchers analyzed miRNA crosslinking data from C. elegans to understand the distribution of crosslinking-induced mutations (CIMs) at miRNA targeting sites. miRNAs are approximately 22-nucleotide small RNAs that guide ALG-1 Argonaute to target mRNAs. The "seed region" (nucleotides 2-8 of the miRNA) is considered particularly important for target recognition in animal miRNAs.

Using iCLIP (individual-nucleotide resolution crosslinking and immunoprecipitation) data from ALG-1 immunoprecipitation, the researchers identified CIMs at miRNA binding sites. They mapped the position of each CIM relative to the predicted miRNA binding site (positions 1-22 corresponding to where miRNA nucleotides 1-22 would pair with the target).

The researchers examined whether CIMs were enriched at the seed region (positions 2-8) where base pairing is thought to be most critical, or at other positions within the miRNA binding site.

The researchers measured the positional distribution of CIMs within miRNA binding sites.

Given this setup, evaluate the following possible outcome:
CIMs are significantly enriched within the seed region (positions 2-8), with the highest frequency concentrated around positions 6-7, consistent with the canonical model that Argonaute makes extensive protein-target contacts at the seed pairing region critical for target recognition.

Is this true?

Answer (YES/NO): NO